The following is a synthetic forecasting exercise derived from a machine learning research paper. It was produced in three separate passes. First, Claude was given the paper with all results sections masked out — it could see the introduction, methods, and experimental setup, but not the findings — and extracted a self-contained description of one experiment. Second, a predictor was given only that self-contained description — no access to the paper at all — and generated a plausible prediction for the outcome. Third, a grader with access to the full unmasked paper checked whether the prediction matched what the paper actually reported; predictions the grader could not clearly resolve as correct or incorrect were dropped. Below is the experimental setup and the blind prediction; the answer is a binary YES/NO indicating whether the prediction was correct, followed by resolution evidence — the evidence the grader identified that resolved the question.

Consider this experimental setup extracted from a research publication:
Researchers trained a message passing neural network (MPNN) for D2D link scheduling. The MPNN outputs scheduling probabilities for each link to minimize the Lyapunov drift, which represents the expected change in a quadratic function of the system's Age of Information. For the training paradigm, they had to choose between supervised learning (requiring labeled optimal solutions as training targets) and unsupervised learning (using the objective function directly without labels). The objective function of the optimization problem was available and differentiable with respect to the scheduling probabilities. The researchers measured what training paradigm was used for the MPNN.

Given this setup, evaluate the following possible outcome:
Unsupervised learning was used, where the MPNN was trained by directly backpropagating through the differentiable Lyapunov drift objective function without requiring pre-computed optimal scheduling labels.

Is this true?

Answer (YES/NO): YES